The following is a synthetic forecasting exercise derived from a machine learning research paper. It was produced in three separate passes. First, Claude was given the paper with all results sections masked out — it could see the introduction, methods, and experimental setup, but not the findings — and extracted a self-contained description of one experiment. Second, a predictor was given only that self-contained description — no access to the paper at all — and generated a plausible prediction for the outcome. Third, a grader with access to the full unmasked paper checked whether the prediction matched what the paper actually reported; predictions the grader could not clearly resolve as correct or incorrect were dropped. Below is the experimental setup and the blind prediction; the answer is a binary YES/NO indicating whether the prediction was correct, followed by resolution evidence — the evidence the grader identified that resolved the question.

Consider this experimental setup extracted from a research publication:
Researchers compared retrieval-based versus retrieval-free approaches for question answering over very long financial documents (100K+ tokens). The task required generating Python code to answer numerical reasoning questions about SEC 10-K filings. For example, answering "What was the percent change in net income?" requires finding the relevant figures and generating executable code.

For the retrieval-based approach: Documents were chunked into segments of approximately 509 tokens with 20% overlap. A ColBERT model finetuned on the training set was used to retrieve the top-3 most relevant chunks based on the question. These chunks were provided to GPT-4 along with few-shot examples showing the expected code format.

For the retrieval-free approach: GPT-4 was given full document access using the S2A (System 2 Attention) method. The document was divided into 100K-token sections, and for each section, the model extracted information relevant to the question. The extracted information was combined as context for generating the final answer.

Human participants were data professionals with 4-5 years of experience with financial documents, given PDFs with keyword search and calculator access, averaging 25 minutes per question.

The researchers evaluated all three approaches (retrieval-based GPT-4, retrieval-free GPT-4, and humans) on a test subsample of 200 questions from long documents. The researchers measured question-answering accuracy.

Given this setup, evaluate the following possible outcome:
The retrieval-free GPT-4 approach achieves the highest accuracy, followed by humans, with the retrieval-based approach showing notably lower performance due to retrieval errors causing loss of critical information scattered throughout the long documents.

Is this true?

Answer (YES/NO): NO